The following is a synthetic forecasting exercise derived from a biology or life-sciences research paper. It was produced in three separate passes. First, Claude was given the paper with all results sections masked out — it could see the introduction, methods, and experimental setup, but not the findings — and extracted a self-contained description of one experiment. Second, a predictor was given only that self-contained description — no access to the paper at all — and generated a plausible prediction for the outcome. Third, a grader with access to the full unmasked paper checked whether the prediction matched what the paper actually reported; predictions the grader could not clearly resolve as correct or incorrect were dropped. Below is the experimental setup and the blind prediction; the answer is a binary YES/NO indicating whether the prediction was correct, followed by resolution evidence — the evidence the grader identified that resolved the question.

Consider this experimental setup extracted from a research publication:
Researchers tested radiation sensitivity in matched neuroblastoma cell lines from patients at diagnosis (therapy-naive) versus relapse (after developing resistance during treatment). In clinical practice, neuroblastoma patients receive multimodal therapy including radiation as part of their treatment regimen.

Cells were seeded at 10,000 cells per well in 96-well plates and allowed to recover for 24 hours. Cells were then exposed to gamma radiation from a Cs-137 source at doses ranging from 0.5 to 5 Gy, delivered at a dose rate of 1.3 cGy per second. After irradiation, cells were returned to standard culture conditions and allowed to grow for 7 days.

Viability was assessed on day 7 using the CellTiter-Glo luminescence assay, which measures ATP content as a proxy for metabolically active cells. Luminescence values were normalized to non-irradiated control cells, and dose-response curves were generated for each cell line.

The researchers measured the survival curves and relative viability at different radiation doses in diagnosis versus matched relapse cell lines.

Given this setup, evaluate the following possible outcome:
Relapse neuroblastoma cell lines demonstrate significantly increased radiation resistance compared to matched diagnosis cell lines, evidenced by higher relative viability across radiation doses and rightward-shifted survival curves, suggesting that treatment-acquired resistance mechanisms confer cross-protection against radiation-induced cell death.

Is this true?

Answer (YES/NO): YES